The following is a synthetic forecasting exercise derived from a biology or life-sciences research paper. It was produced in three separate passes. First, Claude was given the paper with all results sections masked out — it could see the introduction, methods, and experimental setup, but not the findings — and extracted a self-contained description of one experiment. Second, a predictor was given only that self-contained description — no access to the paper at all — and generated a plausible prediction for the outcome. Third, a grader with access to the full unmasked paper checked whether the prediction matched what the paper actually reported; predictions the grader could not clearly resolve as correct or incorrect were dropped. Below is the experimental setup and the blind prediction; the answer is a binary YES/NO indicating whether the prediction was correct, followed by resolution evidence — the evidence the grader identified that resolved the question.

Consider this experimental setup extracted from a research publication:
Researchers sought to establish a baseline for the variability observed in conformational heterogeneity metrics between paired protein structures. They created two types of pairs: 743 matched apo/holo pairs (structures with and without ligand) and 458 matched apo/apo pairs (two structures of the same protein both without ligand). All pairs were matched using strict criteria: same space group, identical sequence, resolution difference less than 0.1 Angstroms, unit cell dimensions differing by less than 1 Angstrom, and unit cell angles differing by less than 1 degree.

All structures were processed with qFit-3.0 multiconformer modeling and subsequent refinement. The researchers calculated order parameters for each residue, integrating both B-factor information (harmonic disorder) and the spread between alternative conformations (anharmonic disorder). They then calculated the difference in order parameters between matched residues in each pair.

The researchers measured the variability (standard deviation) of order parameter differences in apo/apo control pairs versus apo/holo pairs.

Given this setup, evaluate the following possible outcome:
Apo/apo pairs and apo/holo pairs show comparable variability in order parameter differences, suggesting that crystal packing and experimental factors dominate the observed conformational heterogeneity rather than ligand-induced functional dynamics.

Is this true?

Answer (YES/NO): NO